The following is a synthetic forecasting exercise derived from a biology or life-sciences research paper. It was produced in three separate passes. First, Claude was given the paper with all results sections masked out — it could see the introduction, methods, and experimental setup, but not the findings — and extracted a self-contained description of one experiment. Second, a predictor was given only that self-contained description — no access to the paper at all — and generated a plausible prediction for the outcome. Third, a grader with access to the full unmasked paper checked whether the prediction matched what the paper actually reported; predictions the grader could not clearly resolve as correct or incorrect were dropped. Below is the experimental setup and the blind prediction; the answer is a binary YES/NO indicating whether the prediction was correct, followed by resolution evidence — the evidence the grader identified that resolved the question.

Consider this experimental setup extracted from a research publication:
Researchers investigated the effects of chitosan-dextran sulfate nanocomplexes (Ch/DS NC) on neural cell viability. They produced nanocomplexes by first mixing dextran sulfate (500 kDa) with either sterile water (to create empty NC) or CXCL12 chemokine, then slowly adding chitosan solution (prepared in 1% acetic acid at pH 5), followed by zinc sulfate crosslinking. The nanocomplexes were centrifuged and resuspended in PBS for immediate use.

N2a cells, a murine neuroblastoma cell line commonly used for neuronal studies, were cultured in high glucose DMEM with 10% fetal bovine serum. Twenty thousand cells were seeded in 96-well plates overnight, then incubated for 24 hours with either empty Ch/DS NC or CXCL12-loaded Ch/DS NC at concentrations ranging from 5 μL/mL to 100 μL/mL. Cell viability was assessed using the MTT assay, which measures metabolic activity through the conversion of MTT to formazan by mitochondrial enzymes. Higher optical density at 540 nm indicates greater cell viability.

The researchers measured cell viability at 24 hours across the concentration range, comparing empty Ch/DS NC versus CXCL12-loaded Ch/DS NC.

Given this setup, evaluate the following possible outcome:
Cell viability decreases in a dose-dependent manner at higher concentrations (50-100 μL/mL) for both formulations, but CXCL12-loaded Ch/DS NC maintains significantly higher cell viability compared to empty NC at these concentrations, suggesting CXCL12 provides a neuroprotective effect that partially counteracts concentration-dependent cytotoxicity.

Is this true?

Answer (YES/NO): NO